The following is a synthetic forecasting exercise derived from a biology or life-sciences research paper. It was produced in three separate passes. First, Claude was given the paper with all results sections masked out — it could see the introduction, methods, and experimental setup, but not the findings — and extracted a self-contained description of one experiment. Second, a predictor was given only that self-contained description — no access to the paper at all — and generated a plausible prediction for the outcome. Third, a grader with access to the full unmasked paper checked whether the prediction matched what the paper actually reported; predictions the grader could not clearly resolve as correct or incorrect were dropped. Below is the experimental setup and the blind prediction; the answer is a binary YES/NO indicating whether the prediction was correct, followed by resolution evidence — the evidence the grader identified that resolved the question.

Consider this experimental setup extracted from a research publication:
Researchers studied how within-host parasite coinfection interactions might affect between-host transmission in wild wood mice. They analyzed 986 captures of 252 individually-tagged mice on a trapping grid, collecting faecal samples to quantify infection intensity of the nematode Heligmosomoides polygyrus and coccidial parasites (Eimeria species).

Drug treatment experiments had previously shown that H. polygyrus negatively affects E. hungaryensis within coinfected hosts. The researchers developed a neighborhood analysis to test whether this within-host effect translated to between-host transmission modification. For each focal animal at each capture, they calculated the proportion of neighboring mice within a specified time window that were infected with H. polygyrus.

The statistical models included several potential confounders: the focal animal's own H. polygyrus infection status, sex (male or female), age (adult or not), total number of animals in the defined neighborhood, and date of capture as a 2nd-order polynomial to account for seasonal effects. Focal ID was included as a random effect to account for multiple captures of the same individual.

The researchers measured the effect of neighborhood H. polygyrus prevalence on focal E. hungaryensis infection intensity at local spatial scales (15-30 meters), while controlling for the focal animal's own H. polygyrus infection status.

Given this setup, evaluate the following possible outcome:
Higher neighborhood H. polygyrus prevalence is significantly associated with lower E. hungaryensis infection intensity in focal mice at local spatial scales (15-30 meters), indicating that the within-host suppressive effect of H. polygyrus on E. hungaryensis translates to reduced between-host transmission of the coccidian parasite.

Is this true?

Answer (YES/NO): YES